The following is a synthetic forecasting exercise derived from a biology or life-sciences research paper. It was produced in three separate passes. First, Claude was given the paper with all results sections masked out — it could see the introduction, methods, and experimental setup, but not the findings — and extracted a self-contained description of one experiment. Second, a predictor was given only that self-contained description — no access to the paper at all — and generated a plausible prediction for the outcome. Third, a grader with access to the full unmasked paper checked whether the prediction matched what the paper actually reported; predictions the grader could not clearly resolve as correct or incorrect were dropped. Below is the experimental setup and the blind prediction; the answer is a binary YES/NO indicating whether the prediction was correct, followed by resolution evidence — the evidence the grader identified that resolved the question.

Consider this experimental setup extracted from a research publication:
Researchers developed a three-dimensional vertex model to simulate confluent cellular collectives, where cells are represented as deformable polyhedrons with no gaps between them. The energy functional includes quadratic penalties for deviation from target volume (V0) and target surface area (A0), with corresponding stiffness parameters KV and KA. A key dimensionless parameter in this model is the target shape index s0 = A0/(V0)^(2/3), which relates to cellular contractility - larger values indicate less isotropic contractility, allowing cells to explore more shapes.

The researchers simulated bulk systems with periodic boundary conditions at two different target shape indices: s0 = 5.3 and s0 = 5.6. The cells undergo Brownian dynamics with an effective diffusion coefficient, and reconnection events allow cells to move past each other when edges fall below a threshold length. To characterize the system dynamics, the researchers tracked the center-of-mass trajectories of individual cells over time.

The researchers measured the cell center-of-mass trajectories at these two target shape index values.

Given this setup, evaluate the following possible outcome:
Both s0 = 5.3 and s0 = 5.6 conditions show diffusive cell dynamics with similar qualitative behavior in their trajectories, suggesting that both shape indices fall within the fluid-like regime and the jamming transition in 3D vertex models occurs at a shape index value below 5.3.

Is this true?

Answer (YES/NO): NO